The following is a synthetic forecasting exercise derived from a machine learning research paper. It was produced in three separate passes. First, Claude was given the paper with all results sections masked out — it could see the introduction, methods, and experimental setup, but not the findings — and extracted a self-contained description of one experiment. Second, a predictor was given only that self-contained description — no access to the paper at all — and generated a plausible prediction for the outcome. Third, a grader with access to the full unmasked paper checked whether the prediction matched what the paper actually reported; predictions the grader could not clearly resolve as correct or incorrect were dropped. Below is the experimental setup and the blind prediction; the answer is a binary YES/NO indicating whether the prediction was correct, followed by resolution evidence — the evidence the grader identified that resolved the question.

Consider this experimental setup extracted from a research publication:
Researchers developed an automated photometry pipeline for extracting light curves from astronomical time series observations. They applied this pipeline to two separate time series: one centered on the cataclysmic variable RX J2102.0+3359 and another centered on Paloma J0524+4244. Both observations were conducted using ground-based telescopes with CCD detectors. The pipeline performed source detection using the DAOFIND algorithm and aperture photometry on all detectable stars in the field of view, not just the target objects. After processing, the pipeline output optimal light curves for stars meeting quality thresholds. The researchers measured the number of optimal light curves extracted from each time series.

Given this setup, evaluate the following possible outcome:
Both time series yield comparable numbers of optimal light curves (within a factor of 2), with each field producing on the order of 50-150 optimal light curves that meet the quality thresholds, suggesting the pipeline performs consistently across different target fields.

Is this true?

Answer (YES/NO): NO